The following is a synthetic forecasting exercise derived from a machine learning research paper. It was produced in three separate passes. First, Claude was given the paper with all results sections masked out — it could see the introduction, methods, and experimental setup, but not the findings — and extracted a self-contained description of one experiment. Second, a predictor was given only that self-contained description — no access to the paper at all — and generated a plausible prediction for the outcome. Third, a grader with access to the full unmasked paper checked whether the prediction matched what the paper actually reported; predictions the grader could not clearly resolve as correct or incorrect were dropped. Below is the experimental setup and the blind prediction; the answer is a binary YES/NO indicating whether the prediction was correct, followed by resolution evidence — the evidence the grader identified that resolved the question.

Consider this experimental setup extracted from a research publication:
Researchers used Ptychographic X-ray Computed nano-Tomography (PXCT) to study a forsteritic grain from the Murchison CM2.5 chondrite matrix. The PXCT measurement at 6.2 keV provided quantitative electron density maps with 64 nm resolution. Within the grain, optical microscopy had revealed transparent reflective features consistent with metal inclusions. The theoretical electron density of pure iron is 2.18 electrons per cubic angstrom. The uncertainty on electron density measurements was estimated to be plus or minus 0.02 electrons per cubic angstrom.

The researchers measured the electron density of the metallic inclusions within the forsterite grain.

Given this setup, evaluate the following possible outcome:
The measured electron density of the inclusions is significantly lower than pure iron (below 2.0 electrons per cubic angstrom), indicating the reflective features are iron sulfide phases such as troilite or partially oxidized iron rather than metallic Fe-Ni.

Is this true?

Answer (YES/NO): NO